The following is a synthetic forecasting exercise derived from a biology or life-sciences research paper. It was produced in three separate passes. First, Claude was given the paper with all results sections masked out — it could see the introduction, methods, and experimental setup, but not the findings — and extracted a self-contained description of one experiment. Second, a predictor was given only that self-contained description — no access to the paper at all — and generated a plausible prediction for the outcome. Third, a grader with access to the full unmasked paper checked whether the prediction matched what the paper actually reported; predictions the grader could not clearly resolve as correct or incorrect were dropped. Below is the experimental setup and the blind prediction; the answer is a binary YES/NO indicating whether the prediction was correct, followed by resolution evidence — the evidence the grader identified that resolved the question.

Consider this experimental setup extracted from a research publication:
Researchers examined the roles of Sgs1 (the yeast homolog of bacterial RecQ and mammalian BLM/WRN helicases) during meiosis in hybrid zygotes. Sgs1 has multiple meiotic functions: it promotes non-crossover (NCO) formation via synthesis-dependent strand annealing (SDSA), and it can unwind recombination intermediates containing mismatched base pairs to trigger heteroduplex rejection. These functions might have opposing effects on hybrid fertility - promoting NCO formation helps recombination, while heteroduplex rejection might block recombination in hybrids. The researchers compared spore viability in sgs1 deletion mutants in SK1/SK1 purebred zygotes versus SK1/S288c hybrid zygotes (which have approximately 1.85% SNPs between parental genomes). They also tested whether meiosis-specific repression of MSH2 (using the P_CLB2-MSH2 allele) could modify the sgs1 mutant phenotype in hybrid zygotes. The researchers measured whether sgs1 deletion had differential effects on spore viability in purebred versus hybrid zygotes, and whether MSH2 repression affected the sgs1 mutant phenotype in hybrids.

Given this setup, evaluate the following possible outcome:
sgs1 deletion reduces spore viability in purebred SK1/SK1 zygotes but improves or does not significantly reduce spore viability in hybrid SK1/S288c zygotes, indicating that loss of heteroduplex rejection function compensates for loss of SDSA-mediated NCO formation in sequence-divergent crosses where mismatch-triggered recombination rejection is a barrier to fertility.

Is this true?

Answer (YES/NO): NO